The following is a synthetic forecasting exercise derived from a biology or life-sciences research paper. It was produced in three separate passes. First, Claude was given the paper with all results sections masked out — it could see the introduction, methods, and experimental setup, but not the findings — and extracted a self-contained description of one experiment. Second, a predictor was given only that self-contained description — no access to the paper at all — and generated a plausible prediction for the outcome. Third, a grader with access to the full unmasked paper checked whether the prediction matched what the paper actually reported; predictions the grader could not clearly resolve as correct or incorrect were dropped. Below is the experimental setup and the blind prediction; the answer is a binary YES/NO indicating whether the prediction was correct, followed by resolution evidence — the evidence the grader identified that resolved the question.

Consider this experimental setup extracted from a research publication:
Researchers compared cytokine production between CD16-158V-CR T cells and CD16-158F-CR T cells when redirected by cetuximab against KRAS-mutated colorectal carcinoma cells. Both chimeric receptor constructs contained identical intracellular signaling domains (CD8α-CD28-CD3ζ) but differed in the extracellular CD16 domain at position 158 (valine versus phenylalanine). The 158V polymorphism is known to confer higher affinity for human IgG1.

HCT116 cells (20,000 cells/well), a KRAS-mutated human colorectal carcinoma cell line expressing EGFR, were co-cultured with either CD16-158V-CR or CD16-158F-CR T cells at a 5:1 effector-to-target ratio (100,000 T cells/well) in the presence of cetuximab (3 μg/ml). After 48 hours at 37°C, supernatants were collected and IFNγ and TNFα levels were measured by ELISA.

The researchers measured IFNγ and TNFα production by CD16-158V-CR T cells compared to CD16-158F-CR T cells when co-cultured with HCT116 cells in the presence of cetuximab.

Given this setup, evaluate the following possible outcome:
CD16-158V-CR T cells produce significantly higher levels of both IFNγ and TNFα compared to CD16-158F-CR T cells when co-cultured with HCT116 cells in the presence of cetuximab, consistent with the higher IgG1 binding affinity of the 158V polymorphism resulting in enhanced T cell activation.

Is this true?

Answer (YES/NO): YES